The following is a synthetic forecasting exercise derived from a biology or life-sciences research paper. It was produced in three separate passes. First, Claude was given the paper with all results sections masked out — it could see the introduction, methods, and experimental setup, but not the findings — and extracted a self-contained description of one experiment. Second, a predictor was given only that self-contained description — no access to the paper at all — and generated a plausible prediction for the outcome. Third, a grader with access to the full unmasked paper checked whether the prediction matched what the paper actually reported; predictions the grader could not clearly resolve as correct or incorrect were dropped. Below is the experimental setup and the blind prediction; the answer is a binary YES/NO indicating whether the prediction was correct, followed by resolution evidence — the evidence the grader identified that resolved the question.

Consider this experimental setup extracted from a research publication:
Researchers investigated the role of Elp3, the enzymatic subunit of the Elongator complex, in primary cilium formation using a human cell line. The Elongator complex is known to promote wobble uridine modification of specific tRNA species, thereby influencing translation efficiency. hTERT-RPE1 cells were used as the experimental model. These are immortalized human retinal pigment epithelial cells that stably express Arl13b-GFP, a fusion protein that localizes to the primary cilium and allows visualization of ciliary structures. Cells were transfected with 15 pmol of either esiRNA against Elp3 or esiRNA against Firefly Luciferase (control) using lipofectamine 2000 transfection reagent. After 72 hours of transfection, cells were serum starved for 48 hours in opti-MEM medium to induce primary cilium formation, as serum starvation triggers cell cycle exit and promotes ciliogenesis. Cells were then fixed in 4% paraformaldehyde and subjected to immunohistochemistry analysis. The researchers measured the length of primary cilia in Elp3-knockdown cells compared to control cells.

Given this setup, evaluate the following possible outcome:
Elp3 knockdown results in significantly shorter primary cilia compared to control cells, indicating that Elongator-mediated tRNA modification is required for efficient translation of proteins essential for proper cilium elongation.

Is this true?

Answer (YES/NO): YES